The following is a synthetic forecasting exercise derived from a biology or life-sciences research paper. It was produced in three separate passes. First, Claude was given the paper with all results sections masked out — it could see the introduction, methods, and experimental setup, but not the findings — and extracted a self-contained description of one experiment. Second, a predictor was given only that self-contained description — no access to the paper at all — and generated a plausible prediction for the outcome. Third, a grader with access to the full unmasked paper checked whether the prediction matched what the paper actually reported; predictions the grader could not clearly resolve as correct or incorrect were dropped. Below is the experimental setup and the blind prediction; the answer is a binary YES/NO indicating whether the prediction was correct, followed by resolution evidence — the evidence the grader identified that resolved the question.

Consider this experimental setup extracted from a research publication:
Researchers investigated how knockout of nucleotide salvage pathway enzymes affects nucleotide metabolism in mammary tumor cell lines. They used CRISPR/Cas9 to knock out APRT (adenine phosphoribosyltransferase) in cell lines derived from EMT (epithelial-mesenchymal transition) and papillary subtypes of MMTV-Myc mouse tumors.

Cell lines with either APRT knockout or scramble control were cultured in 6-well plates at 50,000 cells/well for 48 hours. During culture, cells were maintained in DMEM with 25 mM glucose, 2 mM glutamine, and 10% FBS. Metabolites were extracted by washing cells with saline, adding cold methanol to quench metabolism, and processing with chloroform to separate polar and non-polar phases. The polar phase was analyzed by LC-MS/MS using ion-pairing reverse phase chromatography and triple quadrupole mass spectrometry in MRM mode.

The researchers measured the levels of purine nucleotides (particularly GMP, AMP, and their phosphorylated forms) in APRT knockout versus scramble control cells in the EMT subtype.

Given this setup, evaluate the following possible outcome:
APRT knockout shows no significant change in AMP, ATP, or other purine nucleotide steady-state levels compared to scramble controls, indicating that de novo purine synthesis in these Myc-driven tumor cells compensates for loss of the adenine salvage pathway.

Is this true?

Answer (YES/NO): NO